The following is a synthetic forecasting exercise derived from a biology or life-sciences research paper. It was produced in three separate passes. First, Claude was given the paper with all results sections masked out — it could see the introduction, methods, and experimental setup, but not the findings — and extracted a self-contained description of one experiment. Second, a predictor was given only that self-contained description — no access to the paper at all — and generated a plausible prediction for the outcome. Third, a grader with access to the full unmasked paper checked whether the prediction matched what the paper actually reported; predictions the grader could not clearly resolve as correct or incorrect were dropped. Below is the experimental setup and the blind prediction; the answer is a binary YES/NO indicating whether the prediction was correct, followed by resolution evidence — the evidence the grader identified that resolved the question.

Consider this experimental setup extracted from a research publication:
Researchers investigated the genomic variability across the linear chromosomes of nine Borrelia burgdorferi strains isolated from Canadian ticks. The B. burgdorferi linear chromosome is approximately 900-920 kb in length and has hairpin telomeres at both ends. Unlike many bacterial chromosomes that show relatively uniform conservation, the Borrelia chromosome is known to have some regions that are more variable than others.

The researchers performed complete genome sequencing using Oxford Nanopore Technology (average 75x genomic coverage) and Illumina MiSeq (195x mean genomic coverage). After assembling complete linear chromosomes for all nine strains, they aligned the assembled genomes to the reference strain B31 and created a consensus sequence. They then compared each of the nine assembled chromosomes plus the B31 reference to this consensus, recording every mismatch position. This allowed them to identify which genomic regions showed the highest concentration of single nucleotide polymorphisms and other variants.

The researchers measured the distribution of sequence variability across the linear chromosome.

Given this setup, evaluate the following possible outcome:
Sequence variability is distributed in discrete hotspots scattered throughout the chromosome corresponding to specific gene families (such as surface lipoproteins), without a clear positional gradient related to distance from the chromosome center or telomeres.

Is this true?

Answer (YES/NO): NO